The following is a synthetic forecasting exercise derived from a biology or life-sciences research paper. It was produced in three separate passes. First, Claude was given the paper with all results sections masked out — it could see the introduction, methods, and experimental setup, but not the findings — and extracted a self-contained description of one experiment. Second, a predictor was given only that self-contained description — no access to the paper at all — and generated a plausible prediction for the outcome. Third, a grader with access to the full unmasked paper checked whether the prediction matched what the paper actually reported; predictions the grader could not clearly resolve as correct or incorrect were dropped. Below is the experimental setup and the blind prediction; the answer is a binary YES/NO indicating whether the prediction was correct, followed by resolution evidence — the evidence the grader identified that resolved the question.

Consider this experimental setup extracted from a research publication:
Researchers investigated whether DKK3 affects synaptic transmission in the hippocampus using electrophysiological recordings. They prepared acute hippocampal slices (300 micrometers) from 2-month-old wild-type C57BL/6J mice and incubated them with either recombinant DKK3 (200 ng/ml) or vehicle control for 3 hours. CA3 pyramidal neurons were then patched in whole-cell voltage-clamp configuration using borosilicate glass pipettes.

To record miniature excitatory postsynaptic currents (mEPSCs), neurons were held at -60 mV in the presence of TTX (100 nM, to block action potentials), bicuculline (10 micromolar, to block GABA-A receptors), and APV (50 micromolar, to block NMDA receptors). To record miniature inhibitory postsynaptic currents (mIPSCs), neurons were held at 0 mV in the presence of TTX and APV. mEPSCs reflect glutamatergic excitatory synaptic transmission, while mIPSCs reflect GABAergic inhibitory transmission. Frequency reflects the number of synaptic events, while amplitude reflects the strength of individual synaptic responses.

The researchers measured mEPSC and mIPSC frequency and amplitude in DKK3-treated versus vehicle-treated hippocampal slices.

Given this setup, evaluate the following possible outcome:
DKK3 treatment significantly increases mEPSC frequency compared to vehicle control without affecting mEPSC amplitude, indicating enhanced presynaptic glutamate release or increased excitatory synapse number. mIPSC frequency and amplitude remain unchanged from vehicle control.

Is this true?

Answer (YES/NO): NO